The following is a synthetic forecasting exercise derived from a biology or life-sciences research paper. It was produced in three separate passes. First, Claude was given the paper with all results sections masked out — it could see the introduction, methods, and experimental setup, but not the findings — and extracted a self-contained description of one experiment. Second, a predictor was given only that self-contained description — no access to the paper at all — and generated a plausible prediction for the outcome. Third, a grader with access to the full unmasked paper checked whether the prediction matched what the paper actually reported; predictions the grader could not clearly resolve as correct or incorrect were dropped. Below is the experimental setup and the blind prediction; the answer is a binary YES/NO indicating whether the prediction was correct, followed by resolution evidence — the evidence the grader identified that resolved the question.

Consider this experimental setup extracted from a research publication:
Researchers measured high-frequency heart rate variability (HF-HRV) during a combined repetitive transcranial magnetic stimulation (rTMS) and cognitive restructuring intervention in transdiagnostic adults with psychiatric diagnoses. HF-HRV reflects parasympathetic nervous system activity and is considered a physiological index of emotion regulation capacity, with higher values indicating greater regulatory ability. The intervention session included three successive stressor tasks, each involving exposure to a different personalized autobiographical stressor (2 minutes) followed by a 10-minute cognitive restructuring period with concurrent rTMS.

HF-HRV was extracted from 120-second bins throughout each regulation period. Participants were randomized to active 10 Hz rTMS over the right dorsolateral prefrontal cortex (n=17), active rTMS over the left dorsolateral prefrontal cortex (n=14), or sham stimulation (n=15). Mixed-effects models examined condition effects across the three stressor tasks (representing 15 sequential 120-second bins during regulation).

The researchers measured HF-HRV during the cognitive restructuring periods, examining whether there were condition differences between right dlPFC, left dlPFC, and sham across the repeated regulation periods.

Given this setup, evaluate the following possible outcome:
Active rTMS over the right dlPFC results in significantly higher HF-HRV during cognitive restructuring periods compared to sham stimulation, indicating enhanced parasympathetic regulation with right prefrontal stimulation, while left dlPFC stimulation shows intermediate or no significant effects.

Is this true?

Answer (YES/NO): NO